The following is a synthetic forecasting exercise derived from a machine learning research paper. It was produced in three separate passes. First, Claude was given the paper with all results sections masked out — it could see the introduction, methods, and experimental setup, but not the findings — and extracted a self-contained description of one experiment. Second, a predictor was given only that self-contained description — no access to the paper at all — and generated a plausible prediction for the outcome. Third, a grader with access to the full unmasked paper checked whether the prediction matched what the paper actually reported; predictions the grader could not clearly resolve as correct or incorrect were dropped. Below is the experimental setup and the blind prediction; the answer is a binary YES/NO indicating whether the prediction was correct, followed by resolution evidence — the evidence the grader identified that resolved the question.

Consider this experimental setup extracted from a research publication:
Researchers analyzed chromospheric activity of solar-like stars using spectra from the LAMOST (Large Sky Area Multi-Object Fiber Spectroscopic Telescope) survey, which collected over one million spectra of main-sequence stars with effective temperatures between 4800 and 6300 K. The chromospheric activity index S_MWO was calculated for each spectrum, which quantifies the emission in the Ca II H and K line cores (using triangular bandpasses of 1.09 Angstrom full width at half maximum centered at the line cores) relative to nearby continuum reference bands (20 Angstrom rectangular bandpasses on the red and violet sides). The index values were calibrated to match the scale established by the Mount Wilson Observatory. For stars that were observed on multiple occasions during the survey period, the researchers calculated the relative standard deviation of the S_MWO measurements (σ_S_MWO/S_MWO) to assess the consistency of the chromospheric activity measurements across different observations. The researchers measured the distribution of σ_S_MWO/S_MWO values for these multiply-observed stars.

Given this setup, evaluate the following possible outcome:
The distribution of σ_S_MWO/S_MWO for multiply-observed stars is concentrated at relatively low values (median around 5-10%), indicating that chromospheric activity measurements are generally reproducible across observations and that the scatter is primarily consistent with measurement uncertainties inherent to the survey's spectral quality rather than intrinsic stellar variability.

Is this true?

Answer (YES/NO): YES